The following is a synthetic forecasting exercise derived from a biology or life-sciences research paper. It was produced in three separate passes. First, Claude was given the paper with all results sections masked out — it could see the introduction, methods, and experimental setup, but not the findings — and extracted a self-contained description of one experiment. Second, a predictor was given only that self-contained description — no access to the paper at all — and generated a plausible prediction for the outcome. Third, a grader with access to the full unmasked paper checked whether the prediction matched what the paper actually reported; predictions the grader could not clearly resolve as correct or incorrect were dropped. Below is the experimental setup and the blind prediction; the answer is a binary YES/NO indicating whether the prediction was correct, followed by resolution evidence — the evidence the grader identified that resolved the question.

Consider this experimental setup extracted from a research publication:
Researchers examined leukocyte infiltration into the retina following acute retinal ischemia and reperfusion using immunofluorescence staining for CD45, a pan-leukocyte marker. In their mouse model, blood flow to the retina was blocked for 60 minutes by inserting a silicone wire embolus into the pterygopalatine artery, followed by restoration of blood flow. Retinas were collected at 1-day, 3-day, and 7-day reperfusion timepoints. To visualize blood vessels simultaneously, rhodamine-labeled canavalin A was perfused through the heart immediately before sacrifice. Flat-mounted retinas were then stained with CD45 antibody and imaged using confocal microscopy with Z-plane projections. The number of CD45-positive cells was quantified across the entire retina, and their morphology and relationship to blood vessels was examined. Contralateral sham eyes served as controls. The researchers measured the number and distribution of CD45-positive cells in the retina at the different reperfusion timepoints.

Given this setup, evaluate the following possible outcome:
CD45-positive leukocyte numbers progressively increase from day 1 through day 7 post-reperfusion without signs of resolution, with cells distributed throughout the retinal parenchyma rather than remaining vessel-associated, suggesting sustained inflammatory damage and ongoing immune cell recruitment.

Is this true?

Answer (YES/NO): YES